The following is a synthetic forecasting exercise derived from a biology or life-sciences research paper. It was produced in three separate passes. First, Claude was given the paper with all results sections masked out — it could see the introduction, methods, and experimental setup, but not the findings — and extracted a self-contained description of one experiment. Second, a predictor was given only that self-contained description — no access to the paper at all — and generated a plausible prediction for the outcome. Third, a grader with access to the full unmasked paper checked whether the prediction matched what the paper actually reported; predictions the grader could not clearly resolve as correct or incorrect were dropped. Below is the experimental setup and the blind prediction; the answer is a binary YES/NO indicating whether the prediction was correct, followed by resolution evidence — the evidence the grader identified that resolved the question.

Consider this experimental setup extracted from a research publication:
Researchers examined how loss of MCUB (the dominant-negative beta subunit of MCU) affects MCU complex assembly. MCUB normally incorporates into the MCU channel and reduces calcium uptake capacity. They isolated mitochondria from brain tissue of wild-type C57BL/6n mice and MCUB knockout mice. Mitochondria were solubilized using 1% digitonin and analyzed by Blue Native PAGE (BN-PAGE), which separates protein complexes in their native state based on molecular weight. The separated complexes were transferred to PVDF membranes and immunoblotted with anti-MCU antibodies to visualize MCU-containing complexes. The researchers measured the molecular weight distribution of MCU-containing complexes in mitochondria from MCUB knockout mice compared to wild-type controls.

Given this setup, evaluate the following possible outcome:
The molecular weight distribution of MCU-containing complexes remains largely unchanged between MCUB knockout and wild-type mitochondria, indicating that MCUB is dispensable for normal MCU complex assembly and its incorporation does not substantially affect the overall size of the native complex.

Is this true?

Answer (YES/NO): NO